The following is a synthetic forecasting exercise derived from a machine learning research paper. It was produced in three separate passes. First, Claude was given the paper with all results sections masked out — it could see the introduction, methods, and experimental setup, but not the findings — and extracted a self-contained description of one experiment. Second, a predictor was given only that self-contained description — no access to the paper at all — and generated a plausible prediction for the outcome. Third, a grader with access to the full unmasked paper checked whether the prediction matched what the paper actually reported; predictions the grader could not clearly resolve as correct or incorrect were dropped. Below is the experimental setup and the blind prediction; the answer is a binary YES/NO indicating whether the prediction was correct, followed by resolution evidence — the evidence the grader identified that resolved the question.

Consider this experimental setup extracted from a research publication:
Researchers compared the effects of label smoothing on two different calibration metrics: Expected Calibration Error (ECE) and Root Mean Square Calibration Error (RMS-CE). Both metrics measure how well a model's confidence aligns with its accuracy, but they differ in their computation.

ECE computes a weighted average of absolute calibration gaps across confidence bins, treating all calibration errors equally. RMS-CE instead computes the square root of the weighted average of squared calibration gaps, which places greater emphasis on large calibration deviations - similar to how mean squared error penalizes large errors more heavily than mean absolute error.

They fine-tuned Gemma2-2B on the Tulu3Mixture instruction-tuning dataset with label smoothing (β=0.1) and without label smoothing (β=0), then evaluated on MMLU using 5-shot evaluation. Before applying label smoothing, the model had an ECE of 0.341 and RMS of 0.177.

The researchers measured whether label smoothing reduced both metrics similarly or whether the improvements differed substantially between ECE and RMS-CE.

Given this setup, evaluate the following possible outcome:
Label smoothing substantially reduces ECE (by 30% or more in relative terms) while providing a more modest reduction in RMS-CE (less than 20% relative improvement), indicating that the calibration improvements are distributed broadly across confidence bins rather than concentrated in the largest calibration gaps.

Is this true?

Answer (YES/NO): NO